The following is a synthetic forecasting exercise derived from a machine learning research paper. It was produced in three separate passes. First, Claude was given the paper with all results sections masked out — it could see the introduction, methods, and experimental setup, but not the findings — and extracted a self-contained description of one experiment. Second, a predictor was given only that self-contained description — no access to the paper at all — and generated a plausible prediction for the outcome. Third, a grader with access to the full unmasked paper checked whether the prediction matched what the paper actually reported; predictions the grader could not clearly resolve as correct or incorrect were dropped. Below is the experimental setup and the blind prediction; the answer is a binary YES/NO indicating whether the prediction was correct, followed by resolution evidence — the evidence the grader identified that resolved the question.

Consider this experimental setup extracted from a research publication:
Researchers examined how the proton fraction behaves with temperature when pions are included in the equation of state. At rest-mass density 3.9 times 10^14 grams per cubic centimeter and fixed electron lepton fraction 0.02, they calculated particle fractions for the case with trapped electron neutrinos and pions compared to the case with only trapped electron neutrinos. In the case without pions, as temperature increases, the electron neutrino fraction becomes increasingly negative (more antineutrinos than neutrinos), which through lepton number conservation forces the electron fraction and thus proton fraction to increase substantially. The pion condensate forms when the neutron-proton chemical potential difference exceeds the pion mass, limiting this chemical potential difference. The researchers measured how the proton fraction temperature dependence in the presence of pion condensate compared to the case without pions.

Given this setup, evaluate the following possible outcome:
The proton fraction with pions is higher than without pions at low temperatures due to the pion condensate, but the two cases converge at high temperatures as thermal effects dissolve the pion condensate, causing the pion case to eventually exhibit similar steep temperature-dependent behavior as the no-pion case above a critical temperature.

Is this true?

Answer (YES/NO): NO